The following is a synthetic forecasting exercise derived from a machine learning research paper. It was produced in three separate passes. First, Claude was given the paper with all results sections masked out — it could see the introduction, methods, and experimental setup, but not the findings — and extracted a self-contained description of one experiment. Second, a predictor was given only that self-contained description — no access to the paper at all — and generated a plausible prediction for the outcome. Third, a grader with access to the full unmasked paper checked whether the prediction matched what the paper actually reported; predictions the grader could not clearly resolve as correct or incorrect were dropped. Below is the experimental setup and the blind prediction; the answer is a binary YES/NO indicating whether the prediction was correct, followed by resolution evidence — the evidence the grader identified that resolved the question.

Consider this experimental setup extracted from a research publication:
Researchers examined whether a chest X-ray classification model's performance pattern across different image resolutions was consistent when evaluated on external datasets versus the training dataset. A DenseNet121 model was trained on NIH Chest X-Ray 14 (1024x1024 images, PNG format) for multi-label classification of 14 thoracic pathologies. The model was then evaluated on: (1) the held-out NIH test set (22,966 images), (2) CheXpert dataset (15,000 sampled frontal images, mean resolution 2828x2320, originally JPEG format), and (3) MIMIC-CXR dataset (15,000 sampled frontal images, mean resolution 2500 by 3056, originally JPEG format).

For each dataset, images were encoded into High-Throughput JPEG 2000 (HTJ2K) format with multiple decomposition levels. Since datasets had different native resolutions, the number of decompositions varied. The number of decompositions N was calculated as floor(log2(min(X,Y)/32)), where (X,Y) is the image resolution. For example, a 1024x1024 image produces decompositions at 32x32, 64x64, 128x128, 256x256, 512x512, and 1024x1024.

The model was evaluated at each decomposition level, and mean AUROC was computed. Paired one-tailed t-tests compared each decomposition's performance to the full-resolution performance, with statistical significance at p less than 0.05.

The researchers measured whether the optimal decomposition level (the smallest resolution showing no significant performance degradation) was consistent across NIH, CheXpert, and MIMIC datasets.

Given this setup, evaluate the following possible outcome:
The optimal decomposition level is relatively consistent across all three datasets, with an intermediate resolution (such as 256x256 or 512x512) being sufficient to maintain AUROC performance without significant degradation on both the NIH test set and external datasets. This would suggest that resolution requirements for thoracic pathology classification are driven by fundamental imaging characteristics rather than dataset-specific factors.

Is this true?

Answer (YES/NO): YES